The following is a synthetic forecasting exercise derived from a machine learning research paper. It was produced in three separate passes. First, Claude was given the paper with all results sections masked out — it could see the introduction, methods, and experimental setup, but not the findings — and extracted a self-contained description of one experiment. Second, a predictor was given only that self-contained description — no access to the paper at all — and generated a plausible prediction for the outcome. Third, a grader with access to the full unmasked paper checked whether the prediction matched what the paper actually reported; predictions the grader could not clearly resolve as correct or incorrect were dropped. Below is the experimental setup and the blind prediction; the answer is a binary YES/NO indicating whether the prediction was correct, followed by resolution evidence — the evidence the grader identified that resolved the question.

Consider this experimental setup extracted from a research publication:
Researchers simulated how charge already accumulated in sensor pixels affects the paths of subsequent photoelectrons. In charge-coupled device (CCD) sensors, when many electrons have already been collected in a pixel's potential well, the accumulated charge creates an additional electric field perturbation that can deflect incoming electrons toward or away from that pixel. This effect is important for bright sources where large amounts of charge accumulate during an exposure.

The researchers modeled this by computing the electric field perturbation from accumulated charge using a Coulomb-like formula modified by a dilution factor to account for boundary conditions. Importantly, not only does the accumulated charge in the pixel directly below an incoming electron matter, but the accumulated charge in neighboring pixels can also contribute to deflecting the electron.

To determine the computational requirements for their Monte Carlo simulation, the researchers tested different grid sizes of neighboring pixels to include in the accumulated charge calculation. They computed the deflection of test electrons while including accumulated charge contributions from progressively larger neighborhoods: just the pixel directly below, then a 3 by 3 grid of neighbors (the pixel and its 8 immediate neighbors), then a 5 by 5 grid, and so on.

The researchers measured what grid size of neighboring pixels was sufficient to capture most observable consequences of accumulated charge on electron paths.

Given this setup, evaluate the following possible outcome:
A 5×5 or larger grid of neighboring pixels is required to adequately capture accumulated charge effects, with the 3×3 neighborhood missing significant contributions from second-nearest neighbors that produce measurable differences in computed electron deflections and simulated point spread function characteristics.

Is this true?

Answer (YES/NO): NO